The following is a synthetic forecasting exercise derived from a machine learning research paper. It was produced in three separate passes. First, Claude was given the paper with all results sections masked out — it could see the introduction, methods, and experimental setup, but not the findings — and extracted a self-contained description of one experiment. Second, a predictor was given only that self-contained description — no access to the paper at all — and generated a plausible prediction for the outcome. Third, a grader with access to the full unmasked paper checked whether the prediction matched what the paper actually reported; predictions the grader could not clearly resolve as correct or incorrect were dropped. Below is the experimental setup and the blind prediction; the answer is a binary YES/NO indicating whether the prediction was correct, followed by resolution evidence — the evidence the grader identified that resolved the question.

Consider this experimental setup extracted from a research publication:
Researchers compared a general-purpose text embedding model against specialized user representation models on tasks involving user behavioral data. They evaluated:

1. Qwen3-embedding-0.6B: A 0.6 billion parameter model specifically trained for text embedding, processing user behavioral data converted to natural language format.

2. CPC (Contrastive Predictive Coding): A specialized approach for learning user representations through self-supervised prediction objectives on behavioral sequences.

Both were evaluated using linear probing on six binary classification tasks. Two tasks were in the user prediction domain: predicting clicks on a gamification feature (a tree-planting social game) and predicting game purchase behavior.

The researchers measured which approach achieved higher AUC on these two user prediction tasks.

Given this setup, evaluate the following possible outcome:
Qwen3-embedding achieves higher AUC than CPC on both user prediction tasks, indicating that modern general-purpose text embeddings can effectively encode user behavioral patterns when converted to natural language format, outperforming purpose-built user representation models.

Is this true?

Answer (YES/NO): NO